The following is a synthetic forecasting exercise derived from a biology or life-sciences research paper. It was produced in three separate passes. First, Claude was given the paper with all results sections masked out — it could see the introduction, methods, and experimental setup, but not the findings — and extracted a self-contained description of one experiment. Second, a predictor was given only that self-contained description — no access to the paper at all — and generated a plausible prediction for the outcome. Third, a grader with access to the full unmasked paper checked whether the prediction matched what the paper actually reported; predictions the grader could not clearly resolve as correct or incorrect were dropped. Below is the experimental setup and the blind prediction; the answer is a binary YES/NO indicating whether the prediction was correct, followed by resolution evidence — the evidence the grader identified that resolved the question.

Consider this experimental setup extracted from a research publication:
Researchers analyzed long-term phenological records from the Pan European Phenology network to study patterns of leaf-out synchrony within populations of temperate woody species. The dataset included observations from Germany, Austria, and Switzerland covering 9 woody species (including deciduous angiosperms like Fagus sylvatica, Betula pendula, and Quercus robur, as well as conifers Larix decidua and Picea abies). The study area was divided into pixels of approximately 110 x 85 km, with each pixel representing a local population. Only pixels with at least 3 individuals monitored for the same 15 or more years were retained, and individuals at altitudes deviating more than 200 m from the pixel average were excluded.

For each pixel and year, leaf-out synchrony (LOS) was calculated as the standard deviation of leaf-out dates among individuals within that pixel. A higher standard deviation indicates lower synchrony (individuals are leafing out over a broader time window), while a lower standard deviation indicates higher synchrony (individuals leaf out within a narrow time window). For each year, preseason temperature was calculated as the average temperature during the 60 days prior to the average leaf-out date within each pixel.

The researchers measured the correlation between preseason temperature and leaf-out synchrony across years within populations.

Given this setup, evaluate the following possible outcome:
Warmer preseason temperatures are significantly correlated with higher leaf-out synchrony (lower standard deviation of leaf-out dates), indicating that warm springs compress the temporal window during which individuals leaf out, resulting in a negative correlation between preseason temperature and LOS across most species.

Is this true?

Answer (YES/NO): NO